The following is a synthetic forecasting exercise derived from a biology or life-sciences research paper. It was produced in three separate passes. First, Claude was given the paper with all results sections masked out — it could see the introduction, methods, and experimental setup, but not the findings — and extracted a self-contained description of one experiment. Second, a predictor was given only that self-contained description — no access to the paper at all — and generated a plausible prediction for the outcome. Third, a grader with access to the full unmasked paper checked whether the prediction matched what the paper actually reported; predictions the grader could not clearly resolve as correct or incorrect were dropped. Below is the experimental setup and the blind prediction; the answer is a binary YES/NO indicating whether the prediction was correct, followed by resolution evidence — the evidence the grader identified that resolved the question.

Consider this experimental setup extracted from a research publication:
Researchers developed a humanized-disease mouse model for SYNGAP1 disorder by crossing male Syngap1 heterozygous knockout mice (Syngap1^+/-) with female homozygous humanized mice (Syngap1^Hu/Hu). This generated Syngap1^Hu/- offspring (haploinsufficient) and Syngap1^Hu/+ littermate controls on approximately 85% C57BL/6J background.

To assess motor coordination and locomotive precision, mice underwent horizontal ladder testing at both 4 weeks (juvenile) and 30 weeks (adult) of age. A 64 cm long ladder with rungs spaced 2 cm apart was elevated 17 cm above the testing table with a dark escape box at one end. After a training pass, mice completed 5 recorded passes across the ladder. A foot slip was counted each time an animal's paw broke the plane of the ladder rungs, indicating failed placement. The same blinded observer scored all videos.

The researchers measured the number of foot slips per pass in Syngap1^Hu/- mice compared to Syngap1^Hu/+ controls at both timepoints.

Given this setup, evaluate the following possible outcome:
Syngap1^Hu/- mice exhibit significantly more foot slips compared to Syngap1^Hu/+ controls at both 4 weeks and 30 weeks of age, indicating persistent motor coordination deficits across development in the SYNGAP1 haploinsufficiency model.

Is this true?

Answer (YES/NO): NO